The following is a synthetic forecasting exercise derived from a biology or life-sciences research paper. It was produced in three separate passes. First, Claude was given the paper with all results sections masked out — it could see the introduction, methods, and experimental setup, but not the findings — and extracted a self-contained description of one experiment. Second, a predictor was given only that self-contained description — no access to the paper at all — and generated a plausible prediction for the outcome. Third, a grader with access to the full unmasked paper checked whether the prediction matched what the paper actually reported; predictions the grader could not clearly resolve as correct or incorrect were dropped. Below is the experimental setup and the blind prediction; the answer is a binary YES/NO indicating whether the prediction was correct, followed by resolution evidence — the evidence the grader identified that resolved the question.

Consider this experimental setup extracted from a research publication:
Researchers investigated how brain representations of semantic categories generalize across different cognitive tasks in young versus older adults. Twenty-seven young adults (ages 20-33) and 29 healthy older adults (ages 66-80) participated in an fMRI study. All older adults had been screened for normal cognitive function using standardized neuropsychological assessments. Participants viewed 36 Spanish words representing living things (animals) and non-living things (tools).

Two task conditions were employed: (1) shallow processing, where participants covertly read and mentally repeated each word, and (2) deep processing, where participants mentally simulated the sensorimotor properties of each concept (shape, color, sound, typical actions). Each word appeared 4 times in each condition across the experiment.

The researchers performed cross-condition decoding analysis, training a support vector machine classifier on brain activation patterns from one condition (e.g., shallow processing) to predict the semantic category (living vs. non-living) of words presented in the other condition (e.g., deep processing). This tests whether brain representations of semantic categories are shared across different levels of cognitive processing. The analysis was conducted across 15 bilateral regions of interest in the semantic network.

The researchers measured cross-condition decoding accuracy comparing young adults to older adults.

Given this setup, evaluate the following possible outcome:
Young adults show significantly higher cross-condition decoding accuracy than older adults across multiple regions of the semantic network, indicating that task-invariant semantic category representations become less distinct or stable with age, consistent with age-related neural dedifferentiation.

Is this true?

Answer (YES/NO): NO